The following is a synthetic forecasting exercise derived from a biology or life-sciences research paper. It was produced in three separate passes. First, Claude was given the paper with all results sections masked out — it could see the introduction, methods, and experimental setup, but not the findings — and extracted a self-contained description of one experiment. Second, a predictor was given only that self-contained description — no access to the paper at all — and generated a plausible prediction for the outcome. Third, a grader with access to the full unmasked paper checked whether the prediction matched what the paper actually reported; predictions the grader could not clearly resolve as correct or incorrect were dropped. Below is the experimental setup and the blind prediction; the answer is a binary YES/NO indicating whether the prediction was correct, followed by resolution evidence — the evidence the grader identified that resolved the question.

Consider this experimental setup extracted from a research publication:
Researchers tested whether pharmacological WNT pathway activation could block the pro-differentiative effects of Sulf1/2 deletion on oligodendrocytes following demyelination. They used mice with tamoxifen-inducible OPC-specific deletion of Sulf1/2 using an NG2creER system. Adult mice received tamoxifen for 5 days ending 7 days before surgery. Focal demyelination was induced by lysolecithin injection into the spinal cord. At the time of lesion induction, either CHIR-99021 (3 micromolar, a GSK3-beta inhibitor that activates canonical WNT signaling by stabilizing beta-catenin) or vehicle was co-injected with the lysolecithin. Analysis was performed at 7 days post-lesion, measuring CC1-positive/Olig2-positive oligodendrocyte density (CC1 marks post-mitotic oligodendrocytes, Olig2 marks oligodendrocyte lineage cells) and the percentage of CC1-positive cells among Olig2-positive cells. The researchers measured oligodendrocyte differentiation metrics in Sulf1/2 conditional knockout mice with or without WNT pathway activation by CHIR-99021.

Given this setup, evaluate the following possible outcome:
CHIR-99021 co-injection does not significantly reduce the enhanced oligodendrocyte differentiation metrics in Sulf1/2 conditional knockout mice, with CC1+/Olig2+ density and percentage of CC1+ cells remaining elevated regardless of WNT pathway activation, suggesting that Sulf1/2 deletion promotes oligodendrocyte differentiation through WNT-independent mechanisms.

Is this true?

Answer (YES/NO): NO